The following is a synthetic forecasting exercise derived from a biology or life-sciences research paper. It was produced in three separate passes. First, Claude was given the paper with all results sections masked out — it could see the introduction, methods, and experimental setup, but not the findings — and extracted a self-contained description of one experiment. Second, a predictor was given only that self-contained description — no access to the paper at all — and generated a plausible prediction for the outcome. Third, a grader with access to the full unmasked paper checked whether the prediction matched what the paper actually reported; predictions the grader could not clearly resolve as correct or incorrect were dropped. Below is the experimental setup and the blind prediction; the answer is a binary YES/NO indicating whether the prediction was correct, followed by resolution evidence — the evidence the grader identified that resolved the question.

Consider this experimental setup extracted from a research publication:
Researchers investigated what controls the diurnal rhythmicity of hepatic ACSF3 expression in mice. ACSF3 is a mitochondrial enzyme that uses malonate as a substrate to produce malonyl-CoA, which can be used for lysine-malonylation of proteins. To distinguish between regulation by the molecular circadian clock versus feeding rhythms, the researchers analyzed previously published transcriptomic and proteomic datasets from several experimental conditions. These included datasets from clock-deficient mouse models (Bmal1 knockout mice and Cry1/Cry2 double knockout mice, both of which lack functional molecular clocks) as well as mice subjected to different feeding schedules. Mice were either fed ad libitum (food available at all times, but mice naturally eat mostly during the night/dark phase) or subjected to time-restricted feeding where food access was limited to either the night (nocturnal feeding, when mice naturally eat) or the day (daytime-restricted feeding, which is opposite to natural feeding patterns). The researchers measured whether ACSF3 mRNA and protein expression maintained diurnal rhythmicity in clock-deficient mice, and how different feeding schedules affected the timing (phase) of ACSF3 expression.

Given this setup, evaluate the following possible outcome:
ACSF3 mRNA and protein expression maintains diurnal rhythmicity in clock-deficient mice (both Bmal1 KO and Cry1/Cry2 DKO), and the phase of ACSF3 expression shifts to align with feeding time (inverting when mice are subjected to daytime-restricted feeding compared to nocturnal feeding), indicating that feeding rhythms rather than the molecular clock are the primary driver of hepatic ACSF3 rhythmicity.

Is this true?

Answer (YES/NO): YES